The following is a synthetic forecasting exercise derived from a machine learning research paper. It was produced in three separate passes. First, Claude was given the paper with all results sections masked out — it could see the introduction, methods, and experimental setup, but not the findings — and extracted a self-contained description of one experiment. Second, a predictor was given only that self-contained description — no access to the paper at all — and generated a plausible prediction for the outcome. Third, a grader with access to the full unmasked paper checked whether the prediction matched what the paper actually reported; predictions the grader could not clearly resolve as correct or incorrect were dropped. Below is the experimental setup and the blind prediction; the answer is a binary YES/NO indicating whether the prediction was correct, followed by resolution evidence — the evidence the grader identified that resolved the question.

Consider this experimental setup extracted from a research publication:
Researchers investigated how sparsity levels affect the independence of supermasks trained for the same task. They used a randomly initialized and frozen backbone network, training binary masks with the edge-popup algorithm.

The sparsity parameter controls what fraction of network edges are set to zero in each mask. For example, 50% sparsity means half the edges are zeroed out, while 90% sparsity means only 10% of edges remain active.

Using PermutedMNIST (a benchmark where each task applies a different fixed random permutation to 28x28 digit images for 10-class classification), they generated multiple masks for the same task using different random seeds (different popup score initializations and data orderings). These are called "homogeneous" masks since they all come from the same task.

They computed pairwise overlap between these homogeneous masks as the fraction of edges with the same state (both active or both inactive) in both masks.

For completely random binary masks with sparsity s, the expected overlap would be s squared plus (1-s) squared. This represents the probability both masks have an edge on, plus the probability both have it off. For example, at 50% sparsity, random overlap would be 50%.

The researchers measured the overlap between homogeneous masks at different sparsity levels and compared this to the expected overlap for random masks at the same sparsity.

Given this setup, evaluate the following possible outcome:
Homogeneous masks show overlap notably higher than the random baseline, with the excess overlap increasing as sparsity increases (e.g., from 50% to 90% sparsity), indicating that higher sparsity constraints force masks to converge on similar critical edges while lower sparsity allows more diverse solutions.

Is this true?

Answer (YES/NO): NO